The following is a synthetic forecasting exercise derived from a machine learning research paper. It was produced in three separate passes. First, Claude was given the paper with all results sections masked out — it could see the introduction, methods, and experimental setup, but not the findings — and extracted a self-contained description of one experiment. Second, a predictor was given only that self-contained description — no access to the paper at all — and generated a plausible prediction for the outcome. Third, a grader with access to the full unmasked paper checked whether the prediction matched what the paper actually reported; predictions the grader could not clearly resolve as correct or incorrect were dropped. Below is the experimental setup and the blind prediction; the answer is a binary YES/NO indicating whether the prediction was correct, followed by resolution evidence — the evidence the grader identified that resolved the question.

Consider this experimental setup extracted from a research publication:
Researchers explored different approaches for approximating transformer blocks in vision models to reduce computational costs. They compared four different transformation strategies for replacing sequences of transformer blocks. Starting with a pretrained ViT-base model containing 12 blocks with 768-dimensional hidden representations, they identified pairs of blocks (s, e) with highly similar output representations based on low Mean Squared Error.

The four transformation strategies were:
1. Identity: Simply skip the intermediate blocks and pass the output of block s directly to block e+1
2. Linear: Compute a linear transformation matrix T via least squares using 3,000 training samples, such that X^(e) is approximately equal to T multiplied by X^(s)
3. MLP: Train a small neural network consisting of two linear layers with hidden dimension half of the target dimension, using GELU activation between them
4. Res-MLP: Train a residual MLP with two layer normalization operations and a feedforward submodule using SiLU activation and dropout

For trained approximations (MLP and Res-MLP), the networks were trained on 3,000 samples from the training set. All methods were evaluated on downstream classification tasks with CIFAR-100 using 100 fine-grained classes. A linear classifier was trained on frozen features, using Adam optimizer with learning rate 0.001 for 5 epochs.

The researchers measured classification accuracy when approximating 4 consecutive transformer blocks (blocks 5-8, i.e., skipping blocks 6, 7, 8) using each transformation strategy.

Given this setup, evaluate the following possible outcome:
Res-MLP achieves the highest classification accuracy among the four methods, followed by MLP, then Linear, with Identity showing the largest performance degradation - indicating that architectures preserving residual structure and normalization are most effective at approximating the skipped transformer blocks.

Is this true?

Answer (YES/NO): NO